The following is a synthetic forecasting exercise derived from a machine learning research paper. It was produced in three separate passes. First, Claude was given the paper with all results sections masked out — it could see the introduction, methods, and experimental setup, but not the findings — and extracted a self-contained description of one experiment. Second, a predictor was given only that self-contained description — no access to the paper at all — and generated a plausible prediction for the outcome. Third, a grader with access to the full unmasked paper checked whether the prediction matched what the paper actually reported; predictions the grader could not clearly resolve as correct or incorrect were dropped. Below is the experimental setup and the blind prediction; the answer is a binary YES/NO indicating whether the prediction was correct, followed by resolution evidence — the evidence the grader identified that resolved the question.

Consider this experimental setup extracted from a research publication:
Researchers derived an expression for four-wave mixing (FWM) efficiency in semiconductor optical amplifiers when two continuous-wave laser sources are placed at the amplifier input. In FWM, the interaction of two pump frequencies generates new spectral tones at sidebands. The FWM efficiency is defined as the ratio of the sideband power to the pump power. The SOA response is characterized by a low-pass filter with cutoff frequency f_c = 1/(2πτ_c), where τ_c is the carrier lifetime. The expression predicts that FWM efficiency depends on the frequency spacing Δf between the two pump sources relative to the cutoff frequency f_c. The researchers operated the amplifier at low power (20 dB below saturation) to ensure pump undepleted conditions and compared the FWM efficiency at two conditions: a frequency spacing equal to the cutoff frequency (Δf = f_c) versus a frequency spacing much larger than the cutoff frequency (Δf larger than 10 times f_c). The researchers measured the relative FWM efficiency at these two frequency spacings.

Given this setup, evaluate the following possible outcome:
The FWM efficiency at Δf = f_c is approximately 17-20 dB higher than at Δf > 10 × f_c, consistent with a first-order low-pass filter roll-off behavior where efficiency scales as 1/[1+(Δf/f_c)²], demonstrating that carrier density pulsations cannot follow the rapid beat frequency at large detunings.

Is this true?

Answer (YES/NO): YES